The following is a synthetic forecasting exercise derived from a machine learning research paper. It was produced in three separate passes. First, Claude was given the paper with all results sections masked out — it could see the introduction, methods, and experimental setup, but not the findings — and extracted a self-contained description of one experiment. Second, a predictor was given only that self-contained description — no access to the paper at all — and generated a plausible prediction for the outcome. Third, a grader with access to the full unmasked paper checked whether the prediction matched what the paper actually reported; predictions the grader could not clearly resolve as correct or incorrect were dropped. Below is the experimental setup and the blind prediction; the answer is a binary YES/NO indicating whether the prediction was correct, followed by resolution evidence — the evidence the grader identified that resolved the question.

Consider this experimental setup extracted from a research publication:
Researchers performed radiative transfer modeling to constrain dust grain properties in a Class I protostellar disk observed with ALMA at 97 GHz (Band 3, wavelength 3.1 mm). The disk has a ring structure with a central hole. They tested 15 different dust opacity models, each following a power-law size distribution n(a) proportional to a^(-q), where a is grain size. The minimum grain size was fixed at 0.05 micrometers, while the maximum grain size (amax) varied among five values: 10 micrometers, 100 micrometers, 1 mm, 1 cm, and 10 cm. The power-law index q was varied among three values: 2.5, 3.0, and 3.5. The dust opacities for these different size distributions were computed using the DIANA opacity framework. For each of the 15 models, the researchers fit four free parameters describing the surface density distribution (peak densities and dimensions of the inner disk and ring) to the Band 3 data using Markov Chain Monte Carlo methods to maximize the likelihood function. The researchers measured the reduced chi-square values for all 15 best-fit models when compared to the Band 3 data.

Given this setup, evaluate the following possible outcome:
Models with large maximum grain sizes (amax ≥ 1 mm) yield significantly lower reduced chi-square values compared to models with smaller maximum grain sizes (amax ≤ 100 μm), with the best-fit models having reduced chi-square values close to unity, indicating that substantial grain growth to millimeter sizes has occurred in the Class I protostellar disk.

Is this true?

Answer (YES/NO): NO